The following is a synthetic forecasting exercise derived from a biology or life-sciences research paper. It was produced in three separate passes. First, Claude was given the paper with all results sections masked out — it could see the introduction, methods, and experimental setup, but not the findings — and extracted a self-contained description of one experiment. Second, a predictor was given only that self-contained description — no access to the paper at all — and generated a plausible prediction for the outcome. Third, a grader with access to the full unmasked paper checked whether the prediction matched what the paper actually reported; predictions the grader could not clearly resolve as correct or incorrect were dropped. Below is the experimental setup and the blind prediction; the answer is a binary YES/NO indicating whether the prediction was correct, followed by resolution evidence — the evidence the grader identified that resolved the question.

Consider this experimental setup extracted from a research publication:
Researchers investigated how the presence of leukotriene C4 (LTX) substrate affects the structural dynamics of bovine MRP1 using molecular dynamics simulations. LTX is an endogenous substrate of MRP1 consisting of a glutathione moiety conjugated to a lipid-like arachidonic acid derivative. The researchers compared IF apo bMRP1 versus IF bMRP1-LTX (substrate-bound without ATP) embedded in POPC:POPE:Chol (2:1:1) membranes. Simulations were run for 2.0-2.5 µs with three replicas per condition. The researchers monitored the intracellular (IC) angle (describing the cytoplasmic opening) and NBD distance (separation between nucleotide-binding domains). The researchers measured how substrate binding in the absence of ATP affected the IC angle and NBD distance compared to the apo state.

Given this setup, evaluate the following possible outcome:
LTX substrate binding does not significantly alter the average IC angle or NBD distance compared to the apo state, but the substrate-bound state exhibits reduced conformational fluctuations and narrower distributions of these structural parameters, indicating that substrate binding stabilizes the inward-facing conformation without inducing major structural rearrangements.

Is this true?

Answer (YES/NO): YES